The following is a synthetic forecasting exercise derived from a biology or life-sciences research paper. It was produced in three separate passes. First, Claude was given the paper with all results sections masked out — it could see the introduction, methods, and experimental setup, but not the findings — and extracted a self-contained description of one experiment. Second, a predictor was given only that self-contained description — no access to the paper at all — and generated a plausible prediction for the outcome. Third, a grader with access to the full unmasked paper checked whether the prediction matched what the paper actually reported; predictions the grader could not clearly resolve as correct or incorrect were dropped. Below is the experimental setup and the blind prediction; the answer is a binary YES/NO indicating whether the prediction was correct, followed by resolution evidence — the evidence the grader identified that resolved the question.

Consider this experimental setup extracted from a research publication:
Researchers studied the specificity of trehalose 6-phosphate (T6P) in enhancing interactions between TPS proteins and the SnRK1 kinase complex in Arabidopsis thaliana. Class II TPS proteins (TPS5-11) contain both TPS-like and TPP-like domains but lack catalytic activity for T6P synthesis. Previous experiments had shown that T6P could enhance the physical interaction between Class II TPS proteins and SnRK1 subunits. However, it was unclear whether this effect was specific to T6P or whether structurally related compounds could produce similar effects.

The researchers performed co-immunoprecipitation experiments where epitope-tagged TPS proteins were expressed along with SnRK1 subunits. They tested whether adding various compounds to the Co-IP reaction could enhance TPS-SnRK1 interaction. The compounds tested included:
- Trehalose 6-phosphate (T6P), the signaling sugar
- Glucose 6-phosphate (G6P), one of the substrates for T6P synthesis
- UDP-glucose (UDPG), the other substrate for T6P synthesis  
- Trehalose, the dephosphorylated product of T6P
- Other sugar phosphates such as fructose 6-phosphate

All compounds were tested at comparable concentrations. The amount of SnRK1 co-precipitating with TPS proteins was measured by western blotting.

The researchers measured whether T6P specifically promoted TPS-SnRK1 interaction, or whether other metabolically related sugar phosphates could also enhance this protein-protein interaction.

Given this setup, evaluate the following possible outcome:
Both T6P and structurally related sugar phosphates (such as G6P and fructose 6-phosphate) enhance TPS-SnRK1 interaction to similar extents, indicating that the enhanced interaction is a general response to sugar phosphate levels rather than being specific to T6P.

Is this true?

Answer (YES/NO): NO